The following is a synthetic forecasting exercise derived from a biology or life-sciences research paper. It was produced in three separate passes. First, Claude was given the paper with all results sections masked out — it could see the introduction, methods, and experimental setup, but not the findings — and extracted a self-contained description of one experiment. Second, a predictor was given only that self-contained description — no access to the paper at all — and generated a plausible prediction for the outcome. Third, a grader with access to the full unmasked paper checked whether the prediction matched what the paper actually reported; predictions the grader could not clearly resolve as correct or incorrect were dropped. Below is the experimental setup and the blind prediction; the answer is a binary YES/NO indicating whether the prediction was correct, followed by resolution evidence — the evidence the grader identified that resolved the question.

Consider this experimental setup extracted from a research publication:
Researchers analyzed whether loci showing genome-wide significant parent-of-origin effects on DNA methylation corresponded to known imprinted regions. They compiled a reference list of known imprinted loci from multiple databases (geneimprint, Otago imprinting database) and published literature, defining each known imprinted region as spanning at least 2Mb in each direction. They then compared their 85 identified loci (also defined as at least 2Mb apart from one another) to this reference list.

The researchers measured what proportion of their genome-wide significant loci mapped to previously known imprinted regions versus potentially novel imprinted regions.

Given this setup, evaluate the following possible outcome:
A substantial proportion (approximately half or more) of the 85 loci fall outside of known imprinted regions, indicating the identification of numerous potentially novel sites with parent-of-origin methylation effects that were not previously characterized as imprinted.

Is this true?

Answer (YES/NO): NO